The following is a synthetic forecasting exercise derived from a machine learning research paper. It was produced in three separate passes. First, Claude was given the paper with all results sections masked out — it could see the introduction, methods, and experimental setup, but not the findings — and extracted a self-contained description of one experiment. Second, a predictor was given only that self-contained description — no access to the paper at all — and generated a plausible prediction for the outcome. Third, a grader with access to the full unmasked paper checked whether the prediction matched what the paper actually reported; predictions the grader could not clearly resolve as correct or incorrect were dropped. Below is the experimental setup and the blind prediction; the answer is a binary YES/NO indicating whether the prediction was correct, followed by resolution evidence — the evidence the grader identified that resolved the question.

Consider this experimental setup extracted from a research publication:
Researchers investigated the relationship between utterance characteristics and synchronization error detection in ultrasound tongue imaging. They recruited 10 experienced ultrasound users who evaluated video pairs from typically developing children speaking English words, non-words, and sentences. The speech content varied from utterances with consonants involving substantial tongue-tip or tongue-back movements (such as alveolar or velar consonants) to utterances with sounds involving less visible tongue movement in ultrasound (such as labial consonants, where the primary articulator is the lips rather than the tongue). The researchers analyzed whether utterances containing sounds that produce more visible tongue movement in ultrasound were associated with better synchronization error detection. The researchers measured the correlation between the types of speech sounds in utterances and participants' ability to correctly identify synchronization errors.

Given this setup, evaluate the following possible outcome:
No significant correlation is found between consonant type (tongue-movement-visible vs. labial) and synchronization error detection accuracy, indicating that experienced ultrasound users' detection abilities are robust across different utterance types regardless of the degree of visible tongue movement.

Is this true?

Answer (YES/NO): NO